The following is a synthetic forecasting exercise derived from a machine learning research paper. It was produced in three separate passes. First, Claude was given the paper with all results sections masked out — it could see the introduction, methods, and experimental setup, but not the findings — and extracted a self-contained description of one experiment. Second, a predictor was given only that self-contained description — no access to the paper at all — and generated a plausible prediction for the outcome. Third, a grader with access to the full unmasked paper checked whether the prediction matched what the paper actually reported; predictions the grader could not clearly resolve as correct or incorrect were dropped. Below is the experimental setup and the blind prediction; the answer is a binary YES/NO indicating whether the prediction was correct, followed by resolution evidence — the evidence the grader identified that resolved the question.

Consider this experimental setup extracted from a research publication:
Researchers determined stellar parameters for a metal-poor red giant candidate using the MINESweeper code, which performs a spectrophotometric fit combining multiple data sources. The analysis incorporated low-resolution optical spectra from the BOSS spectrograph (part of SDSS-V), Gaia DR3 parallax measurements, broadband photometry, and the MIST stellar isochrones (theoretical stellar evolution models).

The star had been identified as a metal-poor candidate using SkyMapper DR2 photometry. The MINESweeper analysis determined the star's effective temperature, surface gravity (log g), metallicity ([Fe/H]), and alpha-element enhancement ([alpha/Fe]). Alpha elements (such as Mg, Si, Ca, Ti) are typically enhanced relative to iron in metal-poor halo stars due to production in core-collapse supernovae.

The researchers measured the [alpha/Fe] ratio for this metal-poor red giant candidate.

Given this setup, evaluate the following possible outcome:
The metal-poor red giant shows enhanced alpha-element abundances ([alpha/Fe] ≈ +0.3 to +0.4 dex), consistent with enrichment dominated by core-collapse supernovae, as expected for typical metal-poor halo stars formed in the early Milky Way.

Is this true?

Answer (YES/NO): NO